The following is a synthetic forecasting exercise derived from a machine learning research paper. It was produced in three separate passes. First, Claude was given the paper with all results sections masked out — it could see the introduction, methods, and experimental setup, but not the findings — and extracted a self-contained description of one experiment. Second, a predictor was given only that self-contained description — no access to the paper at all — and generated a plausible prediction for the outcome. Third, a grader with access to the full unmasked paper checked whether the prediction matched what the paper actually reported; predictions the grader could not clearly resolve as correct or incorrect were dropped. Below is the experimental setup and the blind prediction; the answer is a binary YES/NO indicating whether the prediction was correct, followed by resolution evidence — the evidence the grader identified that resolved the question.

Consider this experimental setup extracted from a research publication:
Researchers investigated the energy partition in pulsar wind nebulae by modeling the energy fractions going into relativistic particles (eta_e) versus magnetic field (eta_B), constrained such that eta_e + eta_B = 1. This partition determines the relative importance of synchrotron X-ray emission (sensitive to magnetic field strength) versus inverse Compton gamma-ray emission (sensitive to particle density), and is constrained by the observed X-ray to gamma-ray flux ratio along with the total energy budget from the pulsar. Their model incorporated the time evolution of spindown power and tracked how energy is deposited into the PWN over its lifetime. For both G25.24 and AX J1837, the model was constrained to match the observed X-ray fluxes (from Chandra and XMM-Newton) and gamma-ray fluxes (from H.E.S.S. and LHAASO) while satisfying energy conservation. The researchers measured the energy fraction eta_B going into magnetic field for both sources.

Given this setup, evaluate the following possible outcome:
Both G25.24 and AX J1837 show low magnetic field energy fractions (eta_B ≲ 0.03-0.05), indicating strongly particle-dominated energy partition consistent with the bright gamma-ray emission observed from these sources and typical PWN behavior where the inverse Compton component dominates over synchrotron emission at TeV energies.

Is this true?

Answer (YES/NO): YES